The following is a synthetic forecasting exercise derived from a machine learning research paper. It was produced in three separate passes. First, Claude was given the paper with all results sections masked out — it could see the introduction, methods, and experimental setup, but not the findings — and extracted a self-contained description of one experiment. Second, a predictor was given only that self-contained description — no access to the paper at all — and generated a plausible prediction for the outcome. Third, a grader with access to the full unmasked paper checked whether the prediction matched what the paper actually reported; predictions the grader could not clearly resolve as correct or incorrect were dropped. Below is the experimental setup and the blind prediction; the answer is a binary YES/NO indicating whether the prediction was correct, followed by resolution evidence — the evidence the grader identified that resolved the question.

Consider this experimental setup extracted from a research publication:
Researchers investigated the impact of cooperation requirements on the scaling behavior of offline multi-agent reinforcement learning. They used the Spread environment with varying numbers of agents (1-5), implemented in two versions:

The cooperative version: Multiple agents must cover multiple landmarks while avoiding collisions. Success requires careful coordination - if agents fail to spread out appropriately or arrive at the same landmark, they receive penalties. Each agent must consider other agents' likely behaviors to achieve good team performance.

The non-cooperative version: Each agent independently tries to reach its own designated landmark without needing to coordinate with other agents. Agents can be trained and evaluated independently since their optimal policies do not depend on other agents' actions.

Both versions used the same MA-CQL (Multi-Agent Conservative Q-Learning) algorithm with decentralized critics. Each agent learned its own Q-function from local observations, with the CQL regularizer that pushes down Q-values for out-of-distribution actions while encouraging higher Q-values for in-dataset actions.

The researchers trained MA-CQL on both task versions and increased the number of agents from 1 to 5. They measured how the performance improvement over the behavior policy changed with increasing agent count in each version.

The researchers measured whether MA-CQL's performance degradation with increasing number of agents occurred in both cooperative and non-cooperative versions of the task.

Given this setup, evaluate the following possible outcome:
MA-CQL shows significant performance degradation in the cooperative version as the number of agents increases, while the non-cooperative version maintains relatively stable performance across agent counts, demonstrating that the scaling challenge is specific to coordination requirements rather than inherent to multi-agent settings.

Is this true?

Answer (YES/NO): YES